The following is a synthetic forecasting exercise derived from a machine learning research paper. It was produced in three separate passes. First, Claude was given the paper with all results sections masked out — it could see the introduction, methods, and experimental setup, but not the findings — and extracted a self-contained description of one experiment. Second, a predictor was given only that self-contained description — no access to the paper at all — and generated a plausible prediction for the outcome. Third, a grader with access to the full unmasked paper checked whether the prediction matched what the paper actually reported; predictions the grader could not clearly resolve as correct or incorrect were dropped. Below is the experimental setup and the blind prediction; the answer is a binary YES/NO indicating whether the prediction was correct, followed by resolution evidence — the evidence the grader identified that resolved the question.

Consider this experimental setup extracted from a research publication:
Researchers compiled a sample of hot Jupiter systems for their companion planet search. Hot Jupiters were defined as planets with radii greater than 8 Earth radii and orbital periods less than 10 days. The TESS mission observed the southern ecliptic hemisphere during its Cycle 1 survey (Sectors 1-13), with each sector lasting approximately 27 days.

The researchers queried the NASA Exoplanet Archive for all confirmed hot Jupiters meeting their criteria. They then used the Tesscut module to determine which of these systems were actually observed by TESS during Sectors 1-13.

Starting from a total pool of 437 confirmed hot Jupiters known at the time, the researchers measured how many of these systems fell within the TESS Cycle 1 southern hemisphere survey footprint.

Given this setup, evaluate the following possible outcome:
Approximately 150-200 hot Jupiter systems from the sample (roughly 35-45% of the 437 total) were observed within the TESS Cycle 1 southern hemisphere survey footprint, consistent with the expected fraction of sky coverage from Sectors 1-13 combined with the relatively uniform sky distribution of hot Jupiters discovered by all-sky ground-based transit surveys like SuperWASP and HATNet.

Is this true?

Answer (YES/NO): YES